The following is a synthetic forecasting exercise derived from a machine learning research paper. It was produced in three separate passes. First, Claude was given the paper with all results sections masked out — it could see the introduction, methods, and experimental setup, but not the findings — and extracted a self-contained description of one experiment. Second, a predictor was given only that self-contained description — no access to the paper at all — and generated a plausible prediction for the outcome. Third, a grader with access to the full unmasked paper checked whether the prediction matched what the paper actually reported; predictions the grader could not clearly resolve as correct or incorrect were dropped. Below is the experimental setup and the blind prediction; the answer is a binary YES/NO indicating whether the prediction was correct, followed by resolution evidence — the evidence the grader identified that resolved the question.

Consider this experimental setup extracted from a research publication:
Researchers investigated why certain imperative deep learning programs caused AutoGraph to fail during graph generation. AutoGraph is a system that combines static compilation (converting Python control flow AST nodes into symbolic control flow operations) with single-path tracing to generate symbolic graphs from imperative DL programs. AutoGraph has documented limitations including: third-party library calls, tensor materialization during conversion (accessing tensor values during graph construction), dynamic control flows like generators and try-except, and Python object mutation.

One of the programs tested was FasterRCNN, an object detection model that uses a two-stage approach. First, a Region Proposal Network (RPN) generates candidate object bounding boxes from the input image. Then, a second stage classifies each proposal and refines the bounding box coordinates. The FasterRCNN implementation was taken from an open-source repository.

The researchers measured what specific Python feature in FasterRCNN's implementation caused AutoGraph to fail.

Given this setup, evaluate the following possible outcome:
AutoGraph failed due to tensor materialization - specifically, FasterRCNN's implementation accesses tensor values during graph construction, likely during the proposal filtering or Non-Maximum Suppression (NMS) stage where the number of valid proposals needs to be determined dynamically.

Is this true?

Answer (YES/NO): YES